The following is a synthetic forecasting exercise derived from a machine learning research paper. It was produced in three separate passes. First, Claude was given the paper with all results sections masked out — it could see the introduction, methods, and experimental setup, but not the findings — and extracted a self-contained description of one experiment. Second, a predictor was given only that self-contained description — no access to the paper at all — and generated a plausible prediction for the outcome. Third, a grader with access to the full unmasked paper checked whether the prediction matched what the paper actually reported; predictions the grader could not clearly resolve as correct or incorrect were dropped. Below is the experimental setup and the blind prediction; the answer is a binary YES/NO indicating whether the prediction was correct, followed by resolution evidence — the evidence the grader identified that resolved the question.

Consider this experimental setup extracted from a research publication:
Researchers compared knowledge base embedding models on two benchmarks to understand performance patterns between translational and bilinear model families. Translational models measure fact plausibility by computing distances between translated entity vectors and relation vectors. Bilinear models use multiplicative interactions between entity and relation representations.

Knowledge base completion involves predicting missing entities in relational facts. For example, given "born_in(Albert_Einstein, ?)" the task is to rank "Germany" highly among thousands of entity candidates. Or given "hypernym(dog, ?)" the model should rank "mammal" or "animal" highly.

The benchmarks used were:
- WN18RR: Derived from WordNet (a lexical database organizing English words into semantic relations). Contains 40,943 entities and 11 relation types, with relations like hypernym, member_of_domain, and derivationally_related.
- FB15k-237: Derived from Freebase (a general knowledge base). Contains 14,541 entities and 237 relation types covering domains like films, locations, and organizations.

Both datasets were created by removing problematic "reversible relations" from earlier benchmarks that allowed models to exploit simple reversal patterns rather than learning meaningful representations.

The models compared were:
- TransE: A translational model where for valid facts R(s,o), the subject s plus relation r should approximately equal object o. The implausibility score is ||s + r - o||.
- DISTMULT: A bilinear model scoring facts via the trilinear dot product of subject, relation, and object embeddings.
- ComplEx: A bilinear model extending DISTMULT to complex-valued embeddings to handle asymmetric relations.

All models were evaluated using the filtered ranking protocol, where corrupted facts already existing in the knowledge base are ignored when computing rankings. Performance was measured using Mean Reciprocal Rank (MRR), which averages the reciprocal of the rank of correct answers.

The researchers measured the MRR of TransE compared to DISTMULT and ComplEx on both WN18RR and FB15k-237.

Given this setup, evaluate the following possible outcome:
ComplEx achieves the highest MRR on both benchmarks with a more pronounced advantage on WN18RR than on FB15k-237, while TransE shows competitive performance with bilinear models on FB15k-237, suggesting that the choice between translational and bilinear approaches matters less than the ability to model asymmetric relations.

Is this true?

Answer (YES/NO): NO